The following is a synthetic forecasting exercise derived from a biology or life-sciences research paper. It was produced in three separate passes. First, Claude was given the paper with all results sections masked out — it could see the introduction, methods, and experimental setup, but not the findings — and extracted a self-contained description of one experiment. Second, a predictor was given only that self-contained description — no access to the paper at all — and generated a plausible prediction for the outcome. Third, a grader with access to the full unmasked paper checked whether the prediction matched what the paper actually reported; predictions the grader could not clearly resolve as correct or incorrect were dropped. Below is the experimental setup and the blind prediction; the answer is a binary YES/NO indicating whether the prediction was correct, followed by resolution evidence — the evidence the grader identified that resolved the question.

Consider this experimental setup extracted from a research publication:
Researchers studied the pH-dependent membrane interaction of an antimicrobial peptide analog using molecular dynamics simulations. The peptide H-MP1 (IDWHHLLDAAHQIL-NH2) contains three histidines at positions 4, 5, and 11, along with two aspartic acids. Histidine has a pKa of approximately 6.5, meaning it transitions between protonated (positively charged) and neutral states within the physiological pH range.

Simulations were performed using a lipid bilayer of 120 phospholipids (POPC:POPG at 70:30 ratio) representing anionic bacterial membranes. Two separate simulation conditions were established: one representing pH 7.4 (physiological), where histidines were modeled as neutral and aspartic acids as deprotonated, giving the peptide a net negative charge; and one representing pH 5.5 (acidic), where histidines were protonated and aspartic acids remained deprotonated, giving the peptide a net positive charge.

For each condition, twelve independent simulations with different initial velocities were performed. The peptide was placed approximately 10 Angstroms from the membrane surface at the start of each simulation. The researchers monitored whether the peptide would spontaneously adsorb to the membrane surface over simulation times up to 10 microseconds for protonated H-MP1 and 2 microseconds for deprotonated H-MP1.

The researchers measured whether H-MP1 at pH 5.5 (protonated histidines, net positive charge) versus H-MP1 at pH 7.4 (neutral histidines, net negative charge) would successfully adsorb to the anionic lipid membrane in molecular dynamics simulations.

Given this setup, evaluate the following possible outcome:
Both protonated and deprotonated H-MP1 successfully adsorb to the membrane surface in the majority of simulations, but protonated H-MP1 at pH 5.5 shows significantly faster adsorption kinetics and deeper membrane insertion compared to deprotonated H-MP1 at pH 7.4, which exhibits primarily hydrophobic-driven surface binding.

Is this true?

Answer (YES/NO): NO